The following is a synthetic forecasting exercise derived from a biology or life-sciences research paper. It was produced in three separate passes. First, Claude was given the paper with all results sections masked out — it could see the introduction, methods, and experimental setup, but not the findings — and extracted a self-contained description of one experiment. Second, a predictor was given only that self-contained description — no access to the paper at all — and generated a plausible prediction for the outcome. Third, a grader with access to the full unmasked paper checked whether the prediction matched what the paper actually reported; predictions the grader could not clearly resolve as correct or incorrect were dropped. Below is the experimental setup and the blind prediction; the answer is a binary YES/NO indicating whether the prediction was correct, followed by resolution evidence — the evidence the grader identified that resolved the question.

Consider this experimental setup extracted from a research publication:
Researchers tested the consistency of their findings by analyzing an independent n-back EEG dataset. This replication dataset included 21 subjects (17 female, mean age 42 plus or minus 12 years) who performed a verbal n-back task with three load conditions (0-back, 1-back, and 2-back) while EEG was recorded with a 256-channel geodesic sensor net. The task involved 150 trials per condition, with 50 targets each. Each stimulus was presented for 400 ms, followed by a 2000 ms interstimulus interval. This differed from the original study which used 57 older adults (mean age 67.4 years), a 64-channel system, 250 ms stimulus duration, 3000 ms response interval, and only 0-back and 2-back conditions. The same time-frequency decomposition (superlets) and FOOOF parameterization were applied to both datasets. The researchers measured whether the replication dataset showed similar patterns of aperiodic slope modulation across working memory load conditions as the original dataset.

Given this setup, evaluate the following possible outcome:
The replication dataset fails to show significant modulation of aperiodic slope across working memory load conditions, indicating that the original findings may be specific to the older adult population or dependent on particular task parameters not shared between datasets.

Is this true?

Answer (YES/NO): NO